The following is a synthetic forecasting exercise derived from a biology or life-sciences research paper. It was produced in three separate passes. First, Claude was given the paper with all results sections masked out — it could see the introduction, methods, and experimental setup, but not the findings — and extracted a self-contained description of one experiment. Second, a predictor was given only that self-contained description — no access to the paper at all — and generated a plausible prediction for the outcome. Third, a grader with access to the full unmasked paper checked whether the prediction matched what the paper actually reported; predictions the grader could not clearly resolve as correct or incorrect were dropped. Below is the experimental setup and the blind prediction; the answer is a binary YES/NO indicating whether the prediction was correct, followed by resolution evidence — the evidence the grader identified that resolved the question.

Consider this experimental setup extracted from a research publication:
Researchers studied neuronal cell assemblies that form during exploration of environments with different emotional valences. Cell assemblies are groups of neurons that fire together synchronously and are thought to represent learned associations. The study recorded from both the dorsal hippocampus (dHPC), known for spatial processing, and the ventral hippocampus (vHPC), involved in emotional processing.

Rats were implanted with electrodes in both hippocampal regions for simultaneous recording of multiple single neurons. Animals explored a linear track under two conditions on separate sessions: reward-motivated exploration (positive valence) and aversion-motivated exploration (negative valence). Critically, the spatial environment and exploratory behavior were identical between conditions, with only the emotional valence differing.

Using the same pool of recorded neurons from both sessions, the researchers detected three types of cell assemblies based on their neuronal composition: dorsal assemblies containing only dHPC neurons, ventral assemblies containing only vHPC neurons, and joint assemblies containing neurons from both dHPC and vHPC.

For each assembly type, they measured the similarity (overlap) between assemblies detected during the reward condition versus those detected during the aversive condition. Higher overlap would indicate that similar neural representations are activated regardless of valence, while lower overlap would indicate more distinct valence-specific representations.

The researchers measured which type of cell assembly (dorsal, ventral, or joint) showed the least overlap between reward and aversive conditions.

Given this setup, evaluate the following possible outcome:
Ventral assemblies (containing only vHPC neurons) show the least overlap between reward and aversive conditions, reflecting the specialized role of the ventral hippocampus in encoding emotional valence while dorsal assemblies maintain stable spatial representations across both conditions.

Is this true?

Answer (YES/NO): NO